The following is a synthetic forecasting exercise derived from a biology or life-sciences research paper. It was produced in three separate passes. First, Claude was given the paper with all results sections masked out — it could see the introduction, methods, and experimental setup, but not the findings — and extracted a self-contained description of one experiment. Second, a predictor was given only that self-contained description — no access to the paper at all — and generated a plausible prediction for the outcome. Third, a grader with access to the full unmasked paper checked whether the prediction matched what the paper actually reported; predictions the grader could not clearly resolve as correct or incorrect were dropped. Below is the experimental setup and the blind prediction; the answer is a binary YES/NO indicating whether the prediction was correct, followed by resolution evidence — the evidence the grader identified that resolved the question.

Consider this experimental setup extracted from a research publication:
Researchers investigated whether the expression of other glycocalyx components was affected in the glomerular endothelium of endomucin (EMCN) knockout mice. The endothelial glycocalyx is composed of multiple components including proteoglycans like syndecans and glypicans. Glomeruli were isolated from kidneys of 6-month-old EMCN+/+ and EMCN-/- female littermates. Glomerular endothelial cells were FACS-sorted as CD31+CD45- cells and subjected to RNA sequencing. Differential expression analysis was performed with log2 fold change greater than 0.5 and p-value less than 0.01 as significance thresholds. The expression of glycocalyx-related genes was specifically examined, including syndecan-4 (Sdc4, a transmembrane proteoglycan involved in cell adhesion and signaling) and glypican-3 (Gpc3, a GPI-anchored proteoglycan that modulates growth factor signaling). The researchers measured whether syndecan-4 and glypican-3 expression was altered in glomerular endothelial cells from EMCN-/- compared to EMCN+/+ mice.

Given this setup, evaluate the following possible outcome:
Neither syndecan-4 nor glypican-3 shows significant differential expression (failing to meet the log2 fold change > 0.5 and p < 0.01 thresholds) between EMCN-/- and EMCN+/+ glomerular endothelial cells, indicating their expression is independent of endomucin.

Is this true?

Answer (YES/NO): NO